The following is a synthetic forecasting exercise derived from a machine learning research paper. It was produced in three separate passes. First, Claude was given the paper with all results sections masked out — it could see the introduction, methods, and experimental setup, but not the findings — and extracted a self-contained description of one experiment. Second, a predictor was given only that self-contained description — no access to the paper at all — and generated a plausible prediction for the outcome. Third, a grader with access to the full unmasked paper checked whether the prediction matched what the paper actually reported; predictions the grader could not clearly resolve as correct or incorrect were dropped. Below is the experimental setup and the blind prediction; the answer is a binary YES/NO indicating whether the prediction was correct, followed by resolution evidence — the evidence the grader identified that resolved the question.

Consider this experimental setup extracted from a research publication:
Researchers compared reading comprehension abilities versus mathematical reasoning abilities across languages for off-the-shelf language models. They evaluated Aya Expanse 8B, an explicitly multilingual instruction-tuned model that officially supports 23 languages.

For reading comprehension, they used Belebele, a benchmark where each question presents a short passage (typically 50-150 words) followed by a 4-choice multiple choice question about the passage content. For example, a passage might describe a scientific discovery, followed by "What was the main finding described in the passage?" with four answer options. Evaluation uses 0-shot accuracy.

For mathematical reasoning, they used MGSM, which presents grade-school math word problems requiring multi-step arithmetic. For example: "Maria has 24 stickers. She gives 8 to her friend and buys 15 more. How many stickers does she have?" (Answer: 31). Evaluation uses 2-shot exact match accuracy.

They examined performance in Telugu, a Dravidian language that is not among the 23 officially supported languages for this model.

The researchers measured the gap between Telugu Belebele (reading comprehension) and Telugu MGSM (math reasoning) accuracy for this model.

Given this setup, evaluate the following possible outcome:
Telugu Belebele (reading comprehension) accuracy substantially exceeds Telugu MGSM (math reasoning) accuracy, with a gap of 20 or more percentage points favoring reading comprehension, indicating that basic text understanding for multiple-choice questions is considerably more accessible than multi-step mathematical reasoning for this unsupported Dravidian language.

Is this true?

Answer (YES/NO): YES